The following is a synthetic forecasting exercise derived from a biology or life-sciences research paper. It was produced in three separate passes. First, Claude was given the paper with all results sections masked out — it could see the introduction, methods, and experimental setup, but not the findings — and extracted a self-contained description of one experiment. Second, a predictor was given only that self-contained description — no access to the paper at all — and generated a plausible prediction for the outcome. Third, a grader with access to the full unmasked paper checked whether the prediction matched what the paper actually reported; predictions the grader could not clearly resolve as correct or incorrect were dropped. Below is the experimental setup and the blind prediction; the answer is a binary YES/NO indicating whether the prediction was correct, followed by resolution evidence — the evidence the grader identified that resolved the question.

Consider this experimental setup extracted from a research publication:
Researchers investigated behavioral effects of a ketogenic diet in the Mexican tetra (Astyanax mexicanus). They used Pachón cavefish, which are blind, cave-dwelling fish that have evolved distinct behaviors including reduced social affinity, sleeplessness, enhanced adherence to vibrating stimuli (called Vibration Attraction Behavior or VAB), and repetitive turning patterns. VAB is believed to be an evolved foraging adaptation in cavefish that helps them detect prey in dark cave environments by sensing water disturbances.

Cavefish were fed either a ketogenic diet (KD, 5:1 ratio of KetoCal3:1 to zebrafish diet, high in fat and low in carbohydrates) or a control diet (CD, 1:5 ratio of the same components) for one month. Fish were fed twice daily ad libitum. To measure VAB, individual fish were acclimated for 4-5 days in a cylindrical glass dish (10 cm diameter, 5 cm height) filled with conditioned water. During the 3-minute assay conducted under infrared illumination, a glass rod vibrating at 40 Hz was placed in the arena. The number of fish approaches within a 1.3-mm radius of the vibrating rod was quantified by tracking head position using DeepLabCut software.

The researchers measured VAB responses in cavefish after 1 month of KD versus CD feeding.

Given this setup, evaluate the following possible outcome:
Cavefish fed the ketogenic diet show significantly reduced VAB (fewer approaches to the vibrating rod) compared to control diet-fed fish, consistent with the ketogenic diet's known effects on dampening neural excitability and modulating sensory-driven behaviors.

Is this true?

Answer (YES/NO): NO